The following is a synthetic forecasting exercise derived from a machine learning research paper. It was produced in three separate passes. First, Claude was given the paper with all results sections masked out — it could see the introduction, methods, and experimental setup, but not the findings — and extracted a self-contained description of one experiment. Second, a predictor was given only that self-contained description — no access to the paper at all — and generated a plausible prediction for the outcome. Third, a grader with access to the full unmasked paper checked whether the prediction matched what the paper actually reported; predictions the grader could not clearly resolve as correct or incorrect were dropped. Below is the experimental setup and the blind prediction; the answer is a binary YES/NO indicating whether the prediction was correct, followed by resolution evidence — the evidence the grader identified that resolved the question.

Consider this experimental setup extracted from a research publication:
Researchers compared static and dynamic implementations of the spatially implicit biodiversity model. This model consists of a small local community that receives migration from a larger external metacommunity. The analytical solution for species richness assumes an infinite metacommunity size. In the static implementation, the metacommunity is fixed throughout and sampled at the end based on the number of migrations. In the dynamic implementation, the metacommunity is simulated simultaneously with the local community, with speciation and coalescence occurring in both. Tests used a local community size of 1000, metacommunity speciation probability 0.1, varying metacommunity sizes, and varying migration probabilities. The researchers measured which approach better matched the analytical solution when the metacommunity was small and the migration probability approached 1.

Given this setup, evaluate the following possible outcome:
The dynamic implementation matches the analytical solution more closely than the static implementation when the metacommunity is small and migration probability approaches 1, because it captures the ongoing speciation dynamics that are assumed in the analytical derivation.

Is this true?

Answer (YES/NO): YES